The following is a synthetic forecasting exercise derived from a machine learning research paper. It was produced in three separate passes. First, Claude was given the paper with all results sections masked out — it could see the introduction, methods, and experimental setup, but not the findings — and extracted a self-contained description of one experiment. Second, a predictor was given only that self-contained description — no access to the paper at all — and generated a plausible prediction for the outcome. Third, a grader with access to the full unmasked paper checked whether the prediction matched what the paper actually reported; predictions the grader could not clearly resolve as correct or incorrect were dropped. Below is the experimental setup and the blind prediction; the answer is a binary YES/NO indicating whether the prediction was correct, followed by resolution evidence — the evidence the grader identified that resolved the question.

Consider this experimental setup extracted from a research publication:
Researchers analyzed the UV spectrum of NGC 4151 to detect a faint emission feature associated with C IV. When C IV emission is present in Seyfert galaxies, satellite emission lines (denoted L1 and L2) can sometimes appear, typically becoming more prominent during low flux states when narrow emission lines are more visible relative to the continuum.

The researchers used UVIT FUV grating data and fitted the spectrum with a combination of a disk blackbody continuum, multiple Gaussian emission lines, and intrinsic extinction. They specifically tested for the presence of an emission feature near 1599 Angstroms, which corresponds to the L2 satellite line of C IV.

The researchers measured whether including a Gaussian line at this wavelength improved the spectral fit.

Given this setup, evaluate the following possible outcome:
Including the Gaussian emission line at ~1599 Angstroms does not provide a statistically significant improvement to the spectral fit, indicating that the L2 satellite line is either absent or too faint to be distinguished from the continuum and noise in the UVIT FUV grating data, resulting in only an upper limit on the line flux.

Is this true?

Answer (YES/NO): NO